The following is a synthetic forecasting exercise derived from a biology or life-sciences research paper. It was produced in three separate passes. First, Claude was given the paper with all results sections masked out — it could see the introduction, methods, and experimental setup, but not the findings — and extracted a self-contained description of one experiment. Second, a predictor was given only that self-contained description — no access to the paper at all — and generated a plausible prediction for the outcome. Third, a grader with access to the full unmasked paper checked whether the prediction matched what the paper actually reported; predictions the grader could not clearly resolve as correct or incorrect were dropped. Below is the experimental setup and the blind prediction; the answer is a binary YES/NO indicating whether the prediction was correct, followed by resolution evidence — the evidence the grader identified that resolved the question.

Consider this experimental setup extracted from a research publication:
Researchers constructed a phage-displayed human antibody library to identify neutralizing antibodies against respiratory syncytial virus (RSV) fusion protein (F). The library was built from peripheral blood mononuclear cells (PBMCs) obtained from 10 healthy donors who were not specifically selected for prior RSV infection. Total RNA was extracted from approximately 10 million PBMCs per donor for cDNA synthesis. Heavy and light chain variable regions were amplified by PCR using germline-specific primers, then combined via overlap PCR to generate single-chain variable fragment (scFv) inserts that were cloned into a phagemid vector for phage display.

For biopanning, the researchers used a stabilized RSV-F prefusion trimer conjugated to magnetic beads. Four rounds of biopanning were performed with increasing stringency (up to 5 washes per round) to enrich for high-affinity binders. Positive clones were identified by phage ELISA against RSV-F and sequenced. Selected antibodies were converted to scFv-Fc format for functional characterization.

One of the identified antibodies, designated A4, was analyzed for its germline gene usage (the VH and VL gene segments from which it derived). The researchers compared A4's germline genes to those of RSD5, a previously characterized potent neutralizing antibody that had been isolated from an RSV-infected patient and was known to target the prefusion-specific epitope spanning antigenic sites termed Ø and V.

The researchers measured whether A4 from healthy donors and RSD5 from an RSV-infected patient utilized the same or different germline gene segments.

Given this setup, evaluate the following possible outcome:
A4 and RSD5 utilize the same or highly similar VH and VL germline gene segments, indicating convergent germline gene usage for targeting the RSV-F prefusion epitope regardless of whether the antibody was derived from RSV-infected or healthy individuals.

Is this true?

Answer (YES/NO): YES